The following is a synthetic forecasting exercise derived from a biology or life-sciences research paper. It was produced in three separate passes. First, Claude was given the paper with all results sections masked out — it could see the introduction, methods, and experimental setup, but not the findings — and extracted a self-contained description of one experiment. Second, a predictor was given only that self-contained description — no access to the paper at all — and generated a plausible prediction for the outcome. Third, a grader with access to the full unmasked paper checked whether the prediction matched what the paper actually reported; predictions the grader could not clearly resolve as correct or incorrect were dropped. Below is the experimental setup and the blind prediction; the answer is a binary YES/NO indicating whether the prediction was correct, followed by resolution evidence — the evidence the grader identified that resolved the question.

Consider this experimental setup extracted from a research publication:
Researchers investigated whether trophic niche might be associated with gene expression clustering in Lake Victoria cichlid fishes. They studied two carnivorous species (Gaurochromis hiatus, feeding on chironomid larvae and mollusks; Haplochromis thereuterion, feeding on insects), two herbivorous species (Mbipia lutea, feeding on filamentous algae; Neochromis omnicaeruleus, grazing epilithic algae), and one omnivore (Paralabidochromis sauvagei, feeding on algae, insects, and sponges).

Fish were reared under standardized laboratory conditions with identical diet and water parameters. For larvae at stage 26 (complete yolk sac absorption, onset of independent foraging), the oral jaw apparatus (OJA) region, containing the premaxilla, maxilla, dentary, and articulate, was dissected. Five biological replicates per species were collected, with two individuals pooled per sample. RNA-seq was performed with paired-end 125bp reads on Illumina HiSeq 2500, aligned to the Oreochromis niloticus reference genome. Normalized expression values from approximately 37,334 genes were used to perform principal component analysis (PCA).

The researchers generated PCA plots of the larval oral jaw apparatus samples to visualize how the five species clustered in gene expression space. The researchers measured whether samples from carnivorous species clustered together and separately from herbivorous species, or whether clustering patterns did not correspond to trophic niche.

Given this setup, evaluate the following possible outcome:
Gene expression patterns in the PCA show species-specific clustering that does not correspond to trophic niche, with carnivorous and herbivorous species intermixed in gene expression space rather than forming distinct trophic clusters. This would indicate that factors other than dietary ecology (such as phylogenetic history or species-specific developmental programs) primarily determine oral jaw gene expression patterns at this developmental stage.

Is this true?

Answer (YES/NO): NO